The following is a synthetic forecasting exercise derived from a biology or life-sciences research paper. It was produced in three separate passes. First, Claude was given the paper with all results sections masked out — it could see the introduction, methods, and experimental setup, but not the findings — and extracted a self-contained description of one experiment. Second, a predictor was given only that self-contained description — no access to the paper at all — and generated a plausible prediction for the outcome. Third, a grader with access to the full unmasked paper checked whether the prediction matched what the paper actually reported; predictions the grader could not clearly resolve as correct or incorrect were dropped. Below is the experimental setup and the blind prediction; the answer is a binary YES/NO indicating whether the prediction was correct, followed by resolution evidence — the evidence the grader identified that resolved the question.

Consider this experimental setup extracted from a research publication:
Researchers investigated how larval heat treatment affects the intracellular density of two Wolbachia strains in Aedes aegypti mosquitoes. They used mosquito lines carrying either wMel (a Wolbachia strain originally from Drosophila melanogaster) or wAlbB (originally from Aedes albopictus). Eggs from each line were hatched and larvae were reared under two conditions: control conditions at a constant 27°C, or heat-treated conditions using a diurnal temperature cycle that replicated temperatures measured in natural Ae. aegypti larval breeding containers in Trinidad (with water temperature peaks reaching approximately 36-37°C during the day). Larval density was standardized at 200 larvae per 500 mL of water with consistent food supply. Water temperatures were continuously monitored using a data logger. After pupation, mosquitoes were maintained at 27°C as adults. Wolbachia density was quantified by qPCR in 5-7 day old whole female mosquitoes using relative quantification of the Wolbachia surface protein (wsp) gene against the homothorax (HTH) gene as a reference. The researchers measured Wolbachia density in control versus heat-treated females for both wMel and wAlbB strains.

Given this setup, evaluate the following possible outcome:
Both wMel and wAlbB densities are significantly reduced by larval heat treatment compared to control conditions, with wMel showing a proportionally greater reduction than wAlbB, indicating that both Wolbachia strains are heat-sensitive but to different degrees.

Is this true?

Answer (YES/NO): NO